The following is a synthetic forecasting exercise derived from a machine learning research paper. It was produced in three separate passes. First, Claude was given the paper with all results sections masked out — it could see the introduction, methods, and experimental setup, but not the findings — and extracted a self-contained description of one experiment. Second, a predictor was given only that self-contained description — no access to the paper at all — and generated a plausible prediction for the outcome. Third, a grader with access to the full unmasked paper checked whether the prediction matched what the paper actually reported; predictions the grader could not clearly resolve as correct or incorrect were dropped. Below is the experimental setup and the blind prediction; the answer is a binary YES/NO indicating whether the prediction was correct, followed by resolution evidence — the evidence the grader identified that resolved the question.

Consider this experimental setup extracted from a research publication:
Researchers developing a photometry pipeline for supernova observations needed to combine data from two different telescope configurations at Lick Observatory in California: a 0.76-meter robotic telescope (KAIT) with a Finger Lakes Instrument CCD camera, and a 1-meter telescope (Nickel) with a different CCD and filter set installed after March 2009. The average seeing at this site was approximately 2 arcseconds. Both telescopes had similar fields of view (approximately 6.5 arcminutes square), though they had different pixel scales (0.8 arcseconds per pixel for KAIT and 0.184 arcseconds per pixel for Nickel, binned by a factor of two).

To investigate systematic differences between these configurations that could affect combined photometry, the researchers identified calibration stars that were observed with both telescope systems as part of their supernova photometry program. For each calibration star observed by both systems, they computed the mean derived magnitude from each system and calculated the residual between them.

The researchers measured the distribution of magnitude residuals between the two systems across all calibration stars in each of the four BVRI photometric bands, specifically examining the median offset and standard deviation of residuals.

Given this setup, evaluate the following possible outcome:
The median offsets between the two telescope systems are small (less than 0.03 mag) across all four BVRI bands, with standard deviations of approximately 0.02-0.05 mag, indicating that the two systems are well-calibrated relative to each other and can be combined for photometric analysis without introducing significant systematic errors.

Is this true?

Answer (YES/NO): NO